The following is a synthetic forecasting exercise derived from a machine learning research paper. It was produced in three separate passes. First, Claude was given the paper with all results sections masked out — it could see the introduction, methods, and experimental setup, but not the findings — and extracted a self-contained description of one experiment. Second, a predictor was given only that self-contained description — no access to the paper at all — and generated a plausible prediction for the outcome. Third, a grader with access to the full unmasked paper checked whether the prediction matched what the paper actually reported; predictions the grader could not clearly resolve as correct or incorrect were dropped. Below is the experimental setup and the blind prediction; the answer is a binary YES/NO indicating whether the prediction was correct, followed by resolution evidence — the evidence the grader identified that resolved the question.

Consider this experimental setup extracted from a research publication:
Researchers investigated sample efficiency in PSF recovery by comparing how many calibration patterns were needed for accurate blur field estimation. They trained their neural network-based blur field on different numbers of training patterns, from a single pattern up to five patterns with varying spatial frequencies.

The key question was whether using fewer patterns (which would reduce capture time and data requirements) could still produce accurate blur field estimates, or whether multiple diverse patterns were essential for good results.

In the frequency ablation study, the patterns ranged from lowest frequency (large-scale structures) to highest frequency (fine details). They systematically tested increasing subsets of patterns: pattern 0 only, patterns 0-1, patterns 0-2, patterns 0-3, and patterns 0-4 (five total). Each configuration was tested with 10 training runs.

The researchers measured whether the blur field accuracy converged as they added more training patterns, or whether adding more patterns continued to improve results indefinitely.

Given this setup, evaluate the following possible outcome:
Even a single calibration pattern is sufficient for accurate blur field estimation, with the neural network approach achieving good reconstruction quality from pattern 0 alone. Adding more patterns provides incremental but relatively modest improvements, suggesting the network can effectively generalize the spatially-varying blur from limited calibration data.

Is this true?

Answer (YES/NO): NO